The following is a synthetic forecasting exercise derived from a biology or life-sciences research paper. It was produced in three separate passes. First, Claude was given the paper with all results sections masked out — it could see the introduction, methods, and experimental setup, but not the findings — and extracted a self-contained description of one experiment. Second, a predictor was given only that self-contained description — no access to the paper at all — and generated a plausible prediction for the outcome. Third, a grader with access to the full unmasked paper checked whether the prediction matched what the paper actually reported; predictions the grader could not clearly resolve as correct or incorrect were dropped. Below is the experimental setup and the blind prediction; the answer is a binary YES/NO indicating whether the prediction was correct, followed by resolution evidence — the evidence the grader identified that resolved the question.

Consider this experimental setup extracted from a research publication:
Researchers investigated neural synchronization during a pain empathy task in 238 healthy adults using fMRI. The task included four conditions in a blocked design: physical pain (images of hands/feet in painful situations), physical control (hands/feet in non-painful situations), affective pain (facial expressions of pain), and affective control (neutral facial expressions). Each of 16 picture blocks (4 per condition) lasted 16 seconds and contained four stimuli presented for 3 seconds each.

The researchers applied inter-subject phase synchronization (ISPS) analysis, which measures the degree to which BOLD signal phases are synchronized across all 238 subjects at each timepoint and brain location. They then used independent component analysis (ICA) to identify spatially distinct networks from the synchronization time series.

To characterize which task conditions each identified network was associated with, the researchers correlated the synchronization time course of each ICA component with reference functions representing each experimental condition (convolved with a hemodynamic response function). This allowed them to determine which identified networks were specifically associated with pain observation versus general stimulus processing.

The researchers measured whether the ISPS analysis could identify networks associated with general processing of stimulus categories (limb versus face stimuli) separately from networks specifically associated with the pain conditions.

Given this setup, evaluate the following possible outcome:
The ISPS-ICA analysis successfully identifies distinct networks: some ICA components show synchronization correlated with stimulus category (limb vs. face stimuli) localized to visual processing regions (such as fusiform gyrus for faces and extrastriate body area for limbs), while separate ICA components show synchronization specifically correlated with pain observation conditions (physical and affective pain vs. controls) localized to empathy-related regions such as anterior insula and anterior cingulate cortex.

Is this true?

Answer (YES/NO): NO